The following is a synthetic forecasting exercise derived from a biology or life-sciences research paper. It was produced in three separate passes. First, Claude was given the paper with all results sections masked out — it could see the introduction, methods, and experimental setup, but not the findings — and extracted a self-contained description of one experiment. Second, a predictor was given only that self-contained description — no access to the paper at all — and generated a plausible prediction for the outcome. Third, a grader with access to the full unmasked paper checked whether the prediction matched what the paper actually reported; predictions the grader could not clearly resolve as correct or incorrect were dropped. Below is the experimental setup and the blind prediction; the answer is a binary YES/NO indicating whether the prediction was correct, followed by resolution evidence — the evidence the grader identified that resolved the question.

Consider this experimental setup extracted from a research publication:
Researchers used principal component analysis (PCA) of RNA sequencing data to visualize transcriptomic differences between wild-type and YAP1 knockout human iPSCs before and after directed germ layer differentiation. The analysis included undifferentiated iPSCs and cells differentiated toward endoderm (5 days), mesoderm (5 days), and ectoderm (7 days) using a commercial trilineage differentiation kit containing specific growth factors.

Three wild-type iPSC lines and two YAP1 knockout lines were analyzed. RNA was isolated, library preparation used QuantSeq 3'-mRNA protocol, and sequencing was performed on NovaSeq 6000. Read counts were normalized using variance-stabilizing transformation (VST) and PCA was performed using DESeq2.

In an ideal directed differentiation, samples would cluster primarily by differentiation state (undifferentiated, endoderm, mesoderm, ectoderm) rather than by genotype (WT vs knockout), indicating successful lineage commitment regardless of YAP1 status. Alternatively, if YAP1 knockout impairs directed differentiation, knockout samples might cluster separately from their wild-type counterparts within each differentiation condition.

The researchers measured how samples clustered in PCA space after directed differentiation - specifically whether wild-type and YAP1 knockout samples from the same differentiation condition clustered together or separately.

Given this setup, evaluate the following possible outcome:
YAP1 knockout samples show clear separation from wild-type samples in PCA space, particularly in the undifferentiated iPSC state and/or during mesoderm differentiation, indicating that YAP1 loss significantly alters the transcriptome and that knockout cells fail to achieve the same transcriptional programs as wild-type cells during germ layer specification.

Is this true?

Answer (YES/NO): NO